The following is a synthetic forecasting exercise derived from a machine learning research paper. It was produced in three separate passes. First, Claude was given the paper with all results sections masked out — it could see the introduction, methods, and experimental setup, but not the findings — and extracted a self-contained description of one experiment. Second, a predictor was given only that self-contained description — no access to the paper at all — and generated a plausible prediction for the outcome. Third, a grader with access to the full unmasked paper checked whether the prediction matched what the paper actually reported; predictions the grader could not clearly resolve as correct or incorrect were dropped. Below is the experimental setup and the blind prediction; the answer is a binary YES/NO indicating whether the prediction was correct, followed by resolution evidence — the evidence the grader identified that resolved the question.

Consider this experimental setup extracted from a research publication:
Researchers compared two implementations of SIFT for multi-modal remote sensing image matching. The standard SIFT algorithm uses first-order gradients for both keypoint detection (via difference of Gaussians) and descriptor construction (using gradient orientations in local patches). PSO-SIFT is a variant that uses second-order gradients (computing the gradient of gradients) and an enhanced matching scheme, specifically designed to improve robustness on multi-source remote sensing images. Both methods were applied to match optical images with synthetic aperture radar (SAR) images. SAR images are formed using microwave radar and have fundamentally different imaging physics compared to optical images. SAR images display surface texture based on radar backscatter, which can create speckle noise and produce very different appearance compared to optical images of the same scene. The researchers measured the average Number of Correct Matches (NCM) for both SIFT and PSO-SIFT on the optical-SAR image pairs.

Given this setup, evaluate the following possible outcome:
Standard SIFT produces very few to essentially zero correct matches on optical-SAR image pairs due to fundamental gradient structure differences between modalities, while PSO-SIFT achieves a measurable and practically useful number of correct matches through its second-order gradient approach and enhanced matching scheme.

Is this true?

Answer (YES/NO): NO